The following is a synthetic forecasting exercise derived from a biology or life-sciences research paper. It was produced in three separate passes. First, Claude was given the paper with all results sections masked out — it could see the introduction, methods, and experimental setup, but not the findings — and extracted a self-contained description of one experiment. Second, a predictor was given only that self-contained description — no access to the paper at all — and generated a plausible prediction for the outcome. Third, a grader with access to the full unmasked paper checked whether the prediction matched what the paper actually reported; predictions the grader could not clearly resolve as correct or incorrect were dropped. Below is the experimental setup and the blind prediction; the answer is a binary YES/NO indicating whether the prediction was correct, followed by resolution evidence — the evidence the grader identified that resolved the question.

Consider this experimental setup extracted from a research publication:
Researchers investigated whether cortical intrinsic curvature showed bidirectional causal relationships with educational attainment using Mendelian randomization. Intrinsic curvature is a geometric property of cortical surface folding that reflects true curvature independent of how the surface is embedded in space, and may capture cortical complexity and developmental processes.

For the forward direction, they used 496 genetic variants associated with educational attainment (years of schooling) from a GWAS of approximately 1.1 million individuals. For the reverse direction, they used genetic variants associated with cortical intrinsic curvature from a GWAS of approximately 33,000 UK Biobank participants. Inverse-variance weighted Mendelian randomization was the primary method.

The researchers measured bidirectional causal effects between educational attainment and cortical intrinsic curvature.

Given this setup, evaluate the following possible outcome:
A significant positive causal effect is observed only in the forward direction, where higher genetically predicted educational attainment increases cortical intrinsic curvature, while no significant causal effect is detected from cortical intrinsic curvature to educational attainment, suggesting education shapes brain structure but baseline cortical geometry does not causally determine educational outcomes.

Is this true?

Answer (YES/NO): NO